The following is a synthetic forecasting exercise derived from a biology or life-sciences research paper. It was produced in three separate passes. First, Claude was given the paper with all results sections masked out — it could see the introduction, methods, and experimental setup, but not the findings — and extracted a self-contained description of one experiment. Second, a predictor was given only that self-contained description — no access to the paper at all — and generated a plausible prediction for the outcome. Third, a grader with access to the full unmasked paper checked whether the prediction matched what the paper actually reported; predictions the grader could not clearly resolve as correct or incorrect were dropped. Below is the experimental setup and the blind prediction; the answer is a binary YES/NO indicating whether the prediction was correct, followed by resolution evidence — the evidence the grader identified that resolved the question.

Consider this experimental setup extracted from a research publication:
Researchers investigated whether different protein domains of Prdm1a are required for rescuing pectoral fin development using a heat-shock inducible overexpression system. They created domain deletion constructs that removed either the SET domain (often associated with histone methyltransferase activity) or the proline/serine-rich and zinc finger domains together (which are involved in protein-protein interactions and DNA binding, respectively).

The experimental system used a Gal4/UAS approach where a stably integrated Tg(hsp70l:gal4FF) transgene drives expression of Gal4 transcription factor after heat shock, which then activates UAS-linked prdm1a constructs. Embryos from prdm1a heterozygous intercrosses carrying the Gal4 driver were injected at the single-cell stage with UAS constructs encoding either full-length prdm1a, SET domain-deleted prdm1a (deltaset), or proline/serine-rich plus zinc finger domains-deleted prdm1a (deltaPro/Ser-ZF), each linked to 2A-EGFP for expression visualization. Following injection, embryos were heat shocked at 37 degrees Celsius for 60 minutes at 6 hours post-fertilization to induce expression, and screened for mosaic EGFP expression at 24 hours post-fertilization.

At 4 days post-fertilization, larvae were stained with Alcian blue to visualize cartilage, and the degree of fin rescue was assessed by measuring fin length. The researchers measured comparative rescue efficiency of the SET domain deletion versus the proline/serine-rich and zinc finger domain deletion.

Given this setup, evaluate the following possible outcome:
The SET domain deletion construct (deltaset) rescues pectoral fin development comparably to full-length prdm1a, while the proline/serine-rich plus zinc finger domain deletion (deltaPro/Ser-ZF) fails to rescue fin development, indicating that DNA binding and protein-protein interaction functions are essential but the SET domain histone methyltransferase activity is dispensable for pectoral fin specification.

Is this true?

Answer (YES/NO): YES